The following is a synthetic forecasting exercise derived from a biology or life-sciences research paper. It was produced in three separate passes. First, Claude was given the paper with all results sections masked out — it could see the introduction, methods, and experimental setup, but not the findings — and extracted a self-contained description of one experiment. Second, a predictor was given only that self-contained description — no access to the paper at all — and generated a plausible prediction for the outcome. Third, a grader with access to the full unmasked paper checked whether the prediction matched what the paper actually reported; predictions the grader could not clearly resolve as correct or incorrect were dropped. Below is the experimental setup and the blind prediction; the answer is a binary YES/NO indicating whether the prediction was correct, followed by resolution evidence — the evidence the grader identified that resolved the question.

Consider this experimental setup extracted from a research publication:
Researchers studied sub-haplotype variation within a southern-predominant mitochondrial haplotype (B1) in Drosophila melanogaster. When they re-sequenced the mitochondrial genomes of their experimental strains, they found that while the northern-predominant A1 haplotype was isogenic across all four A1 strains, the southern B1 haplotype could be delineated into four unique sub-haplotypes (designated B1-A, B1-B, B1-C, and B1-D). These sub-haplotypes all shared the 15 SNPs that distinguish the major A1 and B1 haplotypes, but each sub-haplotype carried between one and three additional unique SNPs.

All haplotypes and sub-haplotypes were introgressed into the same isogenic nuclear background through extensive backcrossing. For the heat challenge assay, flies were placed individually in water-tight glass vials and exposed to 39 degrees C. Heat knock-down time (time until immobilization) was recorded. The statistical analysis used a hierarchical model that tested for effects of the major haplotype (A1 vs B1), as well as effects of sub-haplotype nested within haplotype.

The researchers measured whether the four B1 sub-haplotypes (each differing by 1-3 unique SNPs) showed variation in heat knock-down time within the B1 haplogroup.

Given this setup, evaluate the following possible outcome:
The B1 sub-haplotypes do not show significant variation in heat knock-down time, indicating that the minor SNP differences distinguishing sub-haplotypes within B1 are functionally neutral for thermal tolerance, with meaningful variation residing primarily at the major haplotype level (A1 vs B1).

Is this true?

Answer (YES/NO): NO